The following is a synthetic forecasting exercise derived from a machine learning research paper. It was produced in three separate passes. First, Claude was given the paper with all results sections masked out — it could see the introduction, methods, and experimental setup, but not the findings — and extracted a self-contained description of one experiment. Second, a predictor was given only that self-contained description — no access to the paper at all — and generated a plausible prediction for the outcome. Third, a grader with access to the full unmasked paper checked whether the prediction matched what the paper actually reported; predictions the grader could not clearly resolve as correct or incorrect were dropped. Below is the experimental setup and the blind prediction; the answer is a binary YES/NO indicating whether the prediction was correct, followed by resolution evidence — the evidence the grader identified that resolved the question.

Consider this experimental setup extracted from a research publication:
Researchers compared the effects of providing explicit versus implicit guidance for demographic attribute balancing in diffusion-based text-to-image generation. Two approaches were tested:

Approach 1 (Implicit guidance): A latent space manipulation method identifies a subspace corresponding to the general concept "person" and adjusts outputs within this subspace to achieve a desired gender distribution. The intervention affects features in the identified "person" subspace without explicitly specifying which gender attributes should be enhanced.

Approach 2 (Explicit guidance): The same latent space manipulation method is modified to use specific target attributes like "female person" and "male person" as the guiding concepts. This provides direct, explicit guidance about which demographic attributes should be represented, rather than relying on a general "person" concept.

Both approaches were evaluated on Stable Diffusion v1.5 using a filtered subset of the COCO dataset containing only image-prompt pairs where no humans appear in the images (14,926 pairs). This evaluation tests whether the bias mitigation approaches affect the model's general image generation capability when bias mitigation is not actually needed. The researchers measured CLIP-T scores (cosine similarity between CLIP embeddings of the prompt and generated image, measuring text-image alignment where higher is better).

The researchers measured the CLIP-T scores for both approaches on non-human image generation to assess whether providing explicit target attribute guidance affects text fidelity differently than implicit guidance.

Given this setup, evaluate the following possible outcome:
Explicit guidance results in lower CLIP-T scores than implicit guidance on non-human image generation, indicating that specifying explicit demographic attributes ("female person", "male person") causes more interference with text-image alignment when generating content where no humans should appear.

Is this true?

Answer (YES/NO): YES